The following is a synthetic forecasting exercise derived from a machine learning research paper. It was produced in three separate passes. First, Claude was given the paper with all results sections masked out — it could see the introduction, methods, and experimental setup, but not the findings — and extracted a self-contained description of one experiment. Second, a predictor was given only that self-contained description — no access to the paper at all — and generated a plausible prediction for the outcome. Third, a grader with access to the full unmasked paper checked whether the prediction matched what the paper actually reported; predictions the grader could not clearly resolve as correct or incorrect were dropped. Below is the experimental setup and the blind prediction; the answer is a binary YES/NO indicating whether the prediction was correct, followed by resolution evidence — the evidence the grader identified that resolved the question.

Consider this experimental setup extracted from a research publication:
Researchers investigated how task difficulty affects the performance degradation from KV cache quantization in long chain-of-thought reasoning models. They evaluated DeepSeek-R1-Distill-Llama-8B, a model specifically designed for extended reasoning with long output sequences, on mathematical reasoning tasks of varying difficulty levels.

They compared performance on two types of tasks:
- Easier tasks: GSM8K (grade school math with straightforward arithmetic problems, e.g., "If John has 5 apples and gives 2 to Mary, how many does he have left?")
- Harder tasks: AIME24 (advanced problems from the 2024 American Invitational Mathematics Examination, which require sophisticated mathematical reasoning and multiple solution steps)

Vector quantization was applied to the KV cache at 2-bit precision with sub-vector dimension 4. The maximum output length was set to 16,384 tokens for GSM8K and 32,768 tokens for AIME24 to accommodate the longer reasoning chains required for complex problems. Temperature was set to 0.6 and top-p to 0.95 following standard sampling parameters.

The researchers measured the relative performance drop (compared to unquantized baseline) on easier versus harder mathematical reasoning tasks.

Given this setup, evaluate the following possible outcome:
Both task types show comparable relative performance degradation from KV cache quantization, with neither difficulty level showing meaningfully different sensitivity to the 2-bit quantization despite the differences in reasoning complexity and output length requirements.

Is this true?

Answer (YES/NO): NO